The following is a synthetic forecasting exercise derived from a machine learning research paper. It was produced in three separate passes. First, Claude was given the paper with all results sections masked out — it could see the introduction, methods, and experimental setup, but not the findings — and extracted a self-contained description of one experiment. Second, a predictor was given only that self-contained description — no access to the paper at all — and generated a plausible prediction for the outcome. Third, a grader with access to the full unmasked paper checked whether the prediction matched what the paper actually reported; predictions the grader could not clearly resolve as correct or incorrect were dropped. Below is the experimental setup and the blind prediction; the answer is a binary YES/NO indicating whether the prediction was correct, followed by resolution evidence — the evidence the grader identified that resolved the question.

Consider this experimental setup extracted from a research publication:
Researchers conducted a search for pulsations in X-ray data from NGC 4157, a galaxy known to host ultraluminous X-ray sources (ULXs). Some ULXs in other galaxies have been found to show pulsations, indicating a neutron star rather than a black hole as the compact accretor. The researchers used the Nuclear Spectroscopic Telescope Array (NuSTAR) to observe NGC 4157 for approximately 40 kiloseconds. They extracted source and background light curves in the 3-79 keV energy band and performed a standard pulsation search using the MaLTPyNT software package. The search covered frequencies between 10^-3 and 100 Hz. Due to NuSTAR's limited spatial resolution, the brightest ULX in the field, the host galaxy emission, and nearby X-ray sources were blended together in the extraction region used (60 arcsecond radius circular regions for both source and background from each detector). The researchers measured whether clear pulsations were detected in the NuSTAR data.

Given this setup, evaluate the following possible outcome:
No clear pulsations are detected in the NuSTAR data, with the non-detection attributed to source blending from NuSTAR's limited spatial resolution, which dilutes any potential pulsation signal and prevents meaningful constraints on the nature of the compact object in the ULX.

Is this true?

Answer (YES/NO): NO